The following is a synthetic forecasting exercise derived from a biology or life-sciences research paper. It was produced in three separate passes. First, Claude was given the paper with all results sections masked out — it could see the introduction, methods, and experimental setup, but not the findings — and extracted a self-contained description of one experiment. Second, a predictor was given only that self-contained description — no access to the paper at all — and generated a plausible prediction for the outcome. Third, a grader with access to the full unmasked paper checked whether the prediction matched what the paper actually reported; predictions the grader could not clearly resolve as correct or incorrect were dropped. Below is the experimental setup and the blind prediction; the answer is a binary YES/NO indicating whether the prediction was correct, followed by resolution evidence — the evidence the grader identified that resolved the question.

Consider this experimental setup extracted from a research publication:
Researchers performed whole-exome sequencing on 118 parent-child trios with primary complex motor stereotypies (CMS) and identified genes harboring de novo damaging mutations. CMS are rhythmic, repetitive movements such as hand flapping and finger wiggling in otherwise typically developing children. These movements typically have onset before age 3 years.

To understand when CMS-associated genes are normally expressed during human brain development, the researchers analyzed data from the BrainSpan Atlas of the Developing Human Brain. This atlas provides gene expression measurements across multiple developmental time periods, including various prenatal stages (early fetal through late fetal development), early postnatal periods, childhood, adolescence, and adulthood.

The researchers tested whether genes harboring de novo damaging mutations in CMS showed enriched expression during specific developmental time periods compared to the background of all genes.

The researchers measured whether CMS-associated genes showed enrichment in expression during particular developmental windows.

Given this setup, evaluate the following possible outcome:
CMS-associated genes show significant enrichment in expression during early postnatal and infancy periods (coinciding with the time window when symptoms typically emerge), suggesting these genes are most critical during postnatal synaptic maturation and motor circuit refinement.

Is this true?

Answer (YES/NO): NO